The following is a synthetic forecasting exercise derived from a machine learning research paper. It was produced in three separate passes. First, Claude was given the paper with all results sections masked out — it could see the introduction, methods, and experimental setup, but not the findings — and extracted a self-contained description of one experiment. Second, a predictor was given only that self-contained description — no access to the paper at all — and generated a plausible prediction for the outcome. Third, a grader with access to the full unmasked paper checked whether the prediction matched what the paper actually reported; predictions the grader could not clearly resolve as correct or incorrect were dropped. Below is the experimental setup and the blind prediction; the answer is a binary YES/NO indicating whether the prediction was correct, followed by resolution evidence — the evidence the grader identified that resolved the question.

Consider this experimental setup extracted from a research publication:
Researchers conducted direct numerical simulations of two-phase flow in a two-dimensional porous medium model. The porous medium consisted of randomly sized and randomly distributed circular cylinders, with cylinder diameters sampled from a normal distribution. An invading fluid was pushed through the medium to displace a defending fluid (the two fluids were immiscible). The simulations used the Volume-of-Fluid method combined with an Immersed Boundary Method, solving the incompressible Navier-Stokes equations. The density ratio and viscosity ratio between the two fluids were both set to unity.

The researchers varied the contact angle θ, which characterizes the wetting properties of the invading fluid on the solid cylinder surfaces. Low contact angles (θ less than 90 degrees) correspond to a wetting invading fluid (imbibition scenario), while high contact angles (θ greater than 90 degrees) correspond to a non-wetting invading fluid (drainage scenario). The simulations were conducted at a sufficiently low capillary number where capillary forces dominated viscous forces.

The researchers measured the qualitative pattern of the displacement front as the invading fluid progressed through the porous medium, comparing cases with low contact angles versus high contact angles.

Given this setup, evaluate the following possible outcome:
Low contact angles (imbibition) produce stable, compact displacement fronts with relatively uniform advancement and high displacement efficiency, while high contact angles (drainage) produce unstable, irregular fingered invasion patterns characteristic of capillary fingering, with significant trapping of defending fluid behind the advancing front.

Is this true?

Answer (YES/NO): YES